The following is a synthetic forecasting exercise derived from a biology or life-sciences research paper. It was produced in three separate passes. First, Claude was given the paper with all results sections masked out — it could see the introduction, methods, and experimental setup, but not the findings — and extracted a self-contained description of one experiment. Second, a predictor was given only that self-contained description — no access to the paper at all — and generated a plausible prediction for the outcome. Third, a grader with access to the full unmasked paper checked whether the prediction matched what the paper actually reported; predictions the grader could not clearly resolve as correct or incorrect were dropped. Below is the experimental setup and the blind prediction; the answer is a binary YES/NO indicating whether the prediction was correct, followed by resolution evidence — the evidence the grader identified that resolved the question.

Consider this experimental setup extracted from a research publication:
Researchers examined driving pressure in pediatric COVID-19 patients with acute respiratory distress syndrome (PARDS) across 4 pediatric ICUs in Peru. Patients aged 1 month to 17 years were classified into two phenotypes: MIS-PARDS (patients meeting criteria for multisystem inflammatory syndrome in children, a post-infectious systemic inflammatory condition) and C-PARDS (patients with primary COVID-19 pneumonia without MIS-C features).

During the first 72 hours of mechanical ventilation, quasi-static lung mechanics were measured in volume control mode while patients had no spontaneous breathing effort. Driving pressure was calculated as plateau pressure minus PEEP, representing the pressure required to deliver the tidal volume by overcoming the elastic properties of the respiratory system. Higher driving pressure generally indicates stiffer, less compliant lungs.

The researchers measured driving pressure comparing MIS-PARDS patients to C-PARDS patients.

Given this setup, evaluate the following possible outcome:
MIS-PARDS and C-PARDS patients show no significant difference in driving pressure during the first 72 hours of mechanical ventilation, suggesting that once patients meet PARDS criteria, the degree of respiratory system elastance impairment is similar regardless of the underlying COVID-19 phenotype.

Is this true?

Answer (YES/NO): NO